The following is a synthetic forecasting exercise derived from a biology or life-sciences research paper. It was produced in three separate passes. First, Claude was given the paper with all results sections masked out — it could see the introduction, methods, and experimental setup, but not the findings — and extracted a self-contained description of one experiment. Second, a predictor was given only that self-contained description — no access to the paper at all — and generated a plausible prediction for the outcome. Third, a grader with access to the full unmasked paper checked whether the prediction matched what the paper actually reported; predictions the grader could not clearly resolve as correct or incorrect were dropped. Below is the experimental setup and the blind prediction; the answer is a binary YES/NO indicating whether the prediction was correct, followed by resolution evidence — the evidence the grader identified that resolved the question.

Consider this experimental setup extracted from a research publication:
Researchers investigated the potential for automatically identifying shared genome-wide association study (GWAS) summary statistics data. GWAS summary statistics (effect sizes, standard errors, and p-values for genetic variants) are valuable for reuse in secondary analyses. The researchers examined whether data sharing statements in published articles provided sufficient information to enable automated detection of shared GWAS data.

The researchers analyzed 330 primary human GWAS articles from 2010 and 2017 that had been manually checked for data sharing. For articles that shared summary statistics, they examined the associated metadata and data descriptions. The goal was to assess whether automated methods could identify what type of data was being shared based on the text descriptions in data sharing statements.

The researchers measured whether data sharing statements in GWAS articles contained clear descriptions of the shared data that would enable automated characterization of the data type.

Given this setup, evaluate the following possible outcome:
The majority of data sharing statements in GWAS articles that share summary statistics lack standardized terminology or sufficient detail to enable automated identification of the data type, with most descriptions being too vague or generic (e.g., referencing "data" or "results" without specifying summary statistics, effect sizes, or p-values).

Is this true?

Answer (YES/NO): YES